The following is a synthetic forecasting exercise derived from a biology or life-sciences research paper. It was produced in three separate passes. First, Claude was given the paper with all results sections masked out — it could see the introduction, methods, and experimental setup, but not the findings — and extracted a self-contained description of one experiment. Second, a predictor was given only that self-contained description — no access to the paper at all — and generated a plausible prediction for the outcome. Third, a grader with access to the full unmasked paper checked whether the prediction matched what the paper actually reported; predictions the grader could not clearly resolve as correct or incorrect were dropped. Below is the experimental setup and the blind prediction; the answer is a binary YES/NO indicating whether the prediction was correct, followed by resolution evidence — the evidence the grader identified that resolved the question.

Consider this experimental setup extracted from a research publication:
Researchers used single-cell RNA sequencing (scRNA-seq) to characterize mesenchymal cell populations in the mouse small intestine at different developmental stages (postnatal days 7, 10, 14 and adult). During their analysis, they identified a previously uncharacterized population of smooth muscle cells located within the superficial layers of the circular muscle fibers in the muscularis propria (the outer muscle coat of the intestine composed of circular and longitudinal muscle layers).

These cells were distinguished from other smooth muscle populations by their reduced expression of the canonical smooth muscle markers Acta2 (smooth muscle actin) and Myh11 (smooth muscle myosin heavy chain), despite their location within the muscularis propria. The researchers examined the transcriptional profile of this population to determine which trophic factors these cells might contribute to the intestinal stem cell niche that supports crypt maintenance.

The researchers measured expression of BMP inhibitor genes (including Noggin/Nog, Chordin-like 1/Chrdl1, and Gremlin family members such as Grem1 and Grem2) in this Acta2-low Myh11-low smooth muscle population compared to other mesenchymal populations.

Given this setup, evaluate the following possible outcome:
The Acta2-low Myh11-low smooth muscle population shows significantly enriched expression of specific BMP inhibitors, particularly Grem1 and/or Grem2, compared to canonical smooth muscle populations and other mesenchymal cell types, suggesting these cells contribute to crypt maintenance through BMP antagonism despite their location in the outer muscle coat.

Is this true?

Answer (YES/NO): NO